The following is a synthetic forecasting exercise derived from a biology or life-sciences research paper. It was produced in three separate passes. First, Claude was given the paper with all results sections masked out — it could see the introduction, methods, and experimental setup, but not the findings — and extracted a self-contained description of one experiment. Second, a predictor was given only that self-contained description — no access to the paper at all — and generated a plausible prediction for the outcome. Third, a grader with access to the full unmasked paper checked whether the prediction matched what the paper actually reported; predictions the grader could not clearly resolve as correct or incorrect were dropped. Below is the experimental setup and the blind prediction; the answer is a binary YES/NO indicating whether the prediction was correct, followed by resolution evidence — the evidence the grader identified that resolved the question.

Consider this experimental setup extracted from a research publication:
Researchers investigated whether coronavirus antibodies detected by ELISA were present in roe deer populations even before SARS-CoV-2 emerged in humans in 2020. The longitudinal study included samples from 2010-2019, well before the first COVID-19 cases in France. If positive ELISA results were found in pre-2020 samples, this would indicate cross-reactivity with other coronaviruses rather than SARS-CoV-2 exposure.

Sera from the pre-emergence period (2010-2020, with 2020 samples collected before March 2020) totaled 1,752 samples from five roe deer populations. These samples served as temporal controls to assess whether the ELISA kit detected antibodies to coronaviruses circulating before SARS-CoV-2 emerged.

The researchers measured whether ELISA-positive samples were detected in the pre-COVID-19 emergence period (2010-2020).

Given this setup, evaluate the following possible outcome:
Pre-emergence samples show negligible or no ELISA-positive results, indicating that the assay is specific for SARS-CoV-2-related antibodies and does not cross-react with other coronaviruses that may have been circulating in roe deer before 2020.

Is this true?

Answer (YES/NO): NO